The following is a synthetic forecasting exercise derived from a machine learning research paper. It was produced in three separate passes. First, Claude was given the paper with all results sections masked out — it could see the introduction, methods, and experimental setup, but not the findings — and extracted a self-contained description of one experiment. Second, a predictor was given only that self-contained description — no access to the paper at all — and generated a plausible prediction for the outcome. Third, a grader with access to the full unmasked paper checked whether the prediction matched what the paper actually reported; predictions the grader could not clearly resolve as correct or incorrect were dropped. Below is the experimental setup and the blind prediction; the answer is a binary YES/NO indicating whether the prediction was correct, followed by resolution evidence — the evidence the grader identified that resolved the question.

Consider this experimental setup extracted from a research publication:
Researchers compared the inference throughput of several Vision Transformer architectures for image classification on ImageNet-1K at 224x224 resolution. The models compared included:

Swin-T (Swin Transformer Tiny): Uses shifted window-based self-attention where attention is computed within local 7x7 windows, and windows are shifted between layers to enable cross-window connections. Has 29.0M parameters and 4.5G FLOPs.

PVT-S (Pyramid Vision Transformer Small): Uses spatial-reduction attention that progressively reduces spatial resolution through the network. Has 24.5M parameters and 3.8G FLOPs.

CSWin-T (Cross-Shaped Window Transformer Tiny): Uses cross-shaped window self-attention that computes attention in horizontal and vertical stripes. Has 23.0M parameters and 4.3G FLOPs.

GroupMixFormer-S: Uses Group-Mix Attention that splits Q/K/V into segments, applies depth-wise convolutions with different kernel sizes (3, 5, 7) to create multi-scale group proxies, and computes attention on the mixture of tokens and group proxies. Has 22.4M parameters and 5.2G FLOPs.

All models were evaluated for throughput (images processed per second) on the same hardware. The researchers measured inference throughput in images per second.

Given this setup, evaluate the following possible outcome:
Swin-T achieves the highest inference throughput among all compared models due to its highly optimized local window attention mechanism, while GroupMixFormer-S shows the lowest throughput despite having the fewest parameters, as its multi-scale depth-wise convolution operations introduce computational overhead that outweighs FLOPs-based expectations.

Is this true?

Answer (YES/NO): NO